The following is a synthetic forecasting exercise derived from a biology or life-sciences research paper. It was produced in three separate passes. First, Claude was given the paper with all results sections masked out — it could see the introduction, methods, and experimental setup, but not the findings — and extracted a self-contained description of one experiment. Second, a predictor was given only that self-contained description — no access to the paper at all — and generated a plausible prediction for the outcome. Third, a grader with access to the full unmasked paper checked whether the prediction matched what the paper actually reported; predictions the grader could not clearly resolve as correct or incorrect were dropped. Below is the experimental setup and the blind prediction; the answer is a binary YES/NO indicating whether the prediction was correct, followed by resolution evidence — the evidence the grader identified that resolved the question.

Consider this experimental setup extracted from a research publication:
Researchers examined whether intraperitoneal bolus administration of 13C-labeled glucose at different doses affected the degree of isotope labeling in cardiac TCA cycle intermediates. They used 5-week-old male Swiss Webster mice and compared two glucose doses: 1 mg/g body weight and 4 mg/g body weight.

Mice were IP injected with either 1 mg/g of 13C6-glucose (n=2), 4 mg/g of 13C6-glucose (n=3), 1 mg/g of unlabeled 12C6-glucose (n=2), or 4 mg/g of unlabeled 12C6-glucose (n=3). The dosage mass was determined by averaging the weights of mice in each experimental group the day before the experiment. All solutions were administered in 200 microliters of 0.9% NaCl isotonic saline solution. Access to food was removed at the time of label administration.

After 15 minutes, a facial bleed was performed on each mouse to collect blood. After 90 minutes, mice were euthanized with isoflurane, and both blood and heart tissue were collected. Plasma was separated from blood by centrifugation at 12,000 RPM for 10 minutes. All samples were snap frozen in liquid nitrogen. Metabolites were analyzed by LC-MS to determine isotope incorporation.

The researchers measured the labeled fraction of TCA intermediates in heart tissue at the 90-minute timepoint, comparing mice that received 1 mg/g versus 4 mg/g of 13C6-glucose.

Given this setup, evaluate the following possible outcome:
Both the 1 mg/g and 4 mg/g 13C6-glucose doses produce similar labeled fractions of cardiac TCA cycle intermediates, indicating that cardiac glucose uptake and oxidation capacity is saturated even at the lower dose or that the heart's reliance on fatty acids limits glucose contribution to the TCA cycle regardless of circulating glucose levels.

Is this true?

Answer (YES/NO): NO